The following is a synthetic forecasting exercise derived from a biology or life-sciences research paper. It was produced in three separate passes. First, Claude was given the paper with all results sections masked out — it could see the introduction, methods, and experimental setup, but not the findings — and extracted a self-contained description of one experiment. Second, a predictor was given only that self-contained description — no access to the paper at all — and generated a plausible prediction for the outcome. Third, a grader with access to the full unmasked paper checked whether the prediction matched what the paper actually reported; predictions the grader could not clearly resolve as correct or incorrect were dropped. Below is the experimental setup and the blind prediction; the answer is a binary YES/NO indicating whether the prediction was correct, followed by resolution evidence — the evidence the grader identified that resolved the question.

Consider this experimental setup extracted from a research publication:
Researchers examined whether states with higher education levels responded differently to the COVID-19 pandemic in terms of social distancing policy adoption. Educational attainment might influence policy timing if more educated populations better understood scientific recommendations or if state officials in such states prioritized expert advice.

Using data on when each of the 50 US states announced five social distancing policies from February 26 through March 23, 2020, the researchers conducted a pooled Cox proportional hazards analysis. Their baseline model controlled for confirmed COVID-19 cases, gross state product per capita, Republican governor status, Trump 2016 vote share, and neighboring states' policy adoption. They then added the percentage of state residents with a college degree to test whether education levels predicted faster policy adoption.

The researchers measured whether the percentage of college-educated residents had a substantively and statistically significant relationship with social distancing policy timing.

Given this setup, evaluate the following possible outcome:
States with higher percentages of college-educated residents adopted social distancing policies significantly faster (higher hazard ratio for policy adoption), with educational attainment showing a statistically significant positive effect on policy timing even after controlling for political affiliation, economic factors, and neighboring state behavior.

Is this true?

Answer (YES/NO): NO